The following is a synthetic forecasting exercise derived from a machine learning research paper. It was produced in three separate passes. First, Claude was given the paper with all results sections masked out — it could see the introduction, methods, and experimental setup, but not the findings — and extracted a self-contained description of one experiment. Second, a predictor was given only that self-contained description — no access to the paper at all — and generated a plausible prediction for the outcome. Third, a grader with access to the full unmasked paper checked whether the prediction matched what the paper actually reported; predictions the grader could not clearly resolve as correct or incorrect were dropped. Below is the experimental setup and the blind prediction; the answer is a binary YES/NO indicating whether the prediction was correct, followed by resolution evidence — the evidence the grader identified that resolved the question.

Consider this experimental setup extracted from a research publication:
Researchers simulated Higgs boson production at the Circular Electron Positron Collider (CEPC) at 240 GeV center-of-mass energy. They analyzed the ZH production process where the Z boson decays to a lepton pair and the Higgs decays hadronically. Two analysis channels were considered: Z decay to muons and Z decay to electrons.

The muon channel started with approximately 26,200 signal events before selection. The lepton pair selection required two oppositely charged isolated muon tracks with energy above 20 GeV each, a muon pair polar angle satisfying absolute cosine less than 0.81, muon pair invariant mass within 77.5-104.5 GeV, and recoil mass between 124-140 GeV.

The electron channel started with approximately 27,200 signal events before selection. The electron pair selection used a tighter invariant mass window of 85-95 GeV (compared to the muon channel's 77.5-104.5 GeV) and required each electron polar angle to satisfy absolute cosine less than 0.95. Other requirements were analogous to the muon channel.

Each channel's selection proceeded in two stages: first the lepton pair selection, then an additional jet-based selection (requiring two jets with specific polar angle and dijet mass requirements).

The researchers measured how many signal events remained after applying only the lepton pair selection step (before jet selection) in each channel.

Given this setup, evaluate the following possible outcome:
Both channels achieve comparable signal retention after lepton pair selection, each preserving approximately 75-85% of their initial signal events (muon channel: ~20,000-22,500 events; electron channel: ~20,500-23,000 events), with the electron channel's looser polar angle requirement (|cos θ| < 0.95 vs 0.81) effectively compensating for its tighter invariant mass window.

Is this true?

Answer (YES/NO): NO